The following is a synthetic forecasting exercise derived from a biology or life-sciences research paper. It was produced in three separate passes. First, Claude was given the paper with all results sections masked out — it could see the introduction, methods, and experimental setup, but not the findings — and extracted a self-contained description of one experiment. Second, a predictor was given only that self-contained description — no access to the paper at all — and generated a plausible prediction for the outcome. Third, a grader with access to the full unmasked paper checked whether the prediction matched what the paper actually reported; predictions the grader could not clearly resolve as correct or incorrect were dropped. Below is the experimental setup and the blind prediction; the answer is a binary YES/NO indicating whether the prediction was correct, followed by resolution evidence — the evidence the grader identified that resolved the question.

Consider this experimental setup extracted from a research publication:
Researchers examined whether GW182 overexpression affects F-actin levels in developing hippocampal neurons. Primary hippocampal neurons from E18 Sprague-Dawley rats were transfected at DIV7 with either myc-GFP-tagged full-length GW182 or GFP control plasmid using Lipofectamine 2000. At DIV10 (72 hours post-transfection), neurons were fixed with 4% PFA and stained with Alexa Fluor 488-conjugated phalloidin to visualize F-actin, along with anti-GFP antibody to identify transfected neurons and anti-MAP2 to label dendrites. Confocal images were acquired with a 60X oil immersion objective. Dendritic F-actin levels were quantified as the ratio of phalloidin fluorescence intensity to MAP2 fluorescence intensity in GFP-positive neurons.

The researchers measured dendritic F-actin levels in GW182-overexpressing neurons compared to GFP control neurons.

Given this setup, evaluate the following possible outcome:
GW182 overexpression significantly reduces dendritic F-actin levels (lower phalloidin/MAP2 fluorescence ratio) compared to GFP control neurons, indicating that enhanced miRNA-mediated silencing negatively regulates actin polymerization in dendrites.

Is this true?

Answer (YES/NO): YES